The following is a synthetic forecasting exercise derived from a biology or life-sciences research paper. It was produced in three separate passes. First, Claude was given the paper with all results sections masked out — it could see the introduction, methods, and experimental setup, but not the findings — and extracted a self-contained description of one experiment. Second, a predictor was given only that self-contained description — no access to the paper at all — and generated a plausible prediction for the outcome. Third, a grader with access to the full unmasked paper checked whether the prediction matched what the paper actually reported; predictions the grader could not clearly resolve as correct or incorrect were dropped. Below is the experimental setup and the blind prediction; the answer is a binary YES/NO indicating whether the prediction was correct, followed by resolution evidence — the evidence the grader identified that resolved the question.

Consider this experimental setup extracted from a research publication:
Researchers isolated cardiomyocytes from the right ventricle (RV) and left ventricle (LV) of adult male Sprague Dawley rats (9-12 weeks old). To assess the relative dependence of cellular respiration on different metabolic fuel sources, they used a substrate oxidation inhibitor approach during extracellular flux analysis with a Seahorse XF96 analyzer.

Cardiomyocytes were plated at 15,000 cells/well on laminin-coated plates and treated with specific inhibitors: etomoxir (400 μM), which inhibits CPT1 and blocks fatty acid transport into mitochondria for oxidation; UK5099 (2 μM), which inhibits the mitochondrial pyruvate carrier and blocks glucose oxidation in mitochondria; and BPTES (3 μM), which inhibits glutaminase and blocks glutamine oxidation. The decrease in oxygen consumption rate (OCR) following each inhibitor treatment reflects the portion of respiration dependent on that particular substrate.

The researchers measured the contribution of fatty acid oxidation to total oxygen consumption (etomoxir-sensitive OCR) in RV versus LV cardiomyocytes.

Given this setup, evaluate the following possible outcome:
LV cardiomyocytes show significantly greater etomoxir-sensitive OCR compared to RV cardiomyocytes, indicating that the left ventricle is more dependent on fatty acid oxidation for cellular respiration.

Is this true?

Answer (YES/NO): NO